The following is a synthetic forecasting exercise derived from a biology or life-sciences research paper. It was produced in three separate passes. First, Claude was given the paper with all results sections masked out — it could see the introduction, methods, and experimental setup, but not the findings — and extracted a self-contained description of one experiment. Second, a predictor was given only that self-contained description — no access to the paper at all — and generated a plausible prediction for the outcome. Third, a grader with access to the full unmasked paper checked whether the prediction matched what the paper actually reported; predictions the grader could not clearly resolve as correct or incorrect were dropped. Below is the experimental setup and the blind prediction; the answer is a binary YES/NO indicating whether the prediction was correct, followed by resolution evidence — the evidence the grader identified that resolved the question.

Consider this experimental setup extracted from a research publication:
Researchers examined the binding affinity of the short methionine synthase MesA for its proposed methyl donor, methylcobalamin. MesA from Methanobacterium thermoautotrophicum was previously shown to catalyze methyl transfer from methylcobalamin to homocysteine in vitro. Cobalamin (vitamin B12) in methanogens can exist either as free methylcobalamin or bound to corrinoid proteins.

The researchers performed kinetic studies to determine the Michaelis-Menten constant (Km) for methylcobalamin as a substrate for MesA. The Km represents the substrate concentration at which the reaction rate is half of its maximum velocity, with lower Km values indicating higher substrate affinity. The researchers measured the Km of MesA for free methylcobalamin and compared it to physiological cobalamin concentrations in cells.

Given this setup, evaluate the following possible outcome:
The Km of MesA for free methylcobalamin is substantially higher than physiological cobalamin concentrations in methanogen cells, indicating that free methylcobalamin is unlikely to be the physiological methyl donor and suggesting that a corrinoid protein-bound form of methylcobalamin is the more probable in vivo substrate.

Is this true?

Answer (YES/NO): YES